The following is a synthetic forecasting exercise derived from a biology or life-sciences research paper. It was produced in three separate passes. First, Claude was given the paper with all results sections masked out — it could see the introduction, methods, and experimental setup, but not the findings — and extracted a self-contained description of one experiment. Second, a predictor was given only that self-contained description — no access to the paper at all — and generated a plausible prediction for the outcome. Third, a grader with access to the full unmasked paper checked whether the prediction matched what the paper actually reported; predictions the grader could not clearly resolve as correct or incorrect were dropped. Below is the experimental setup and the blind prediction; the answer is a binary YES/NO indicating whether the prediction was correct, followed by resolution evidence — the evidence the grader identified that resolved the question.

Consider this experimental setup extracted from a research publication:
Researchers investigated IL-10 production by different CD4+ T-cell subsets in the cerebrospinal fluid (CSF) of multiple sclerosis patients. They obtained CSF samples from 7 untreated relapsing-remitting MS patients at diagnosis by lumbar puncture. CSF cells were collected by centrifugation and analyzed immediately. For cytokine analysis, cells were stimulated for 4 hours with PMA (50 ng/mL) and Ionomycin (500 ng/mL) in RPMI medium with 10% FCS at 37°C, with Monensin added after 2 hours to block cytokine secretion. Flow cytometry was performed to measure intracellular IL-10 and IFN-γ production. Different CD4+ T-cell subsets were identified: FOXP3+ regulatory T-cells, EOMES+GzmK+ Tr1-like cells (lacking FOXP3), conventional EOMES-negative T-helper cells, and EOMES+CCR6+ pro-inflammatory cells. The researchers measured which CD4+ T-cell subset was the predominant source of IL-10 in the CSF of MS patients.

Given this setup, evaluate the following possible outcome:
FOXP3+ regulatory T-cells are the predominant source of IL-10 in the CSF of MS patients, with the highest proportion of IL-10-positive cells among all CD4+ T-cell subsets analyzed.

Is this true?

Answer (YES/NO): NO